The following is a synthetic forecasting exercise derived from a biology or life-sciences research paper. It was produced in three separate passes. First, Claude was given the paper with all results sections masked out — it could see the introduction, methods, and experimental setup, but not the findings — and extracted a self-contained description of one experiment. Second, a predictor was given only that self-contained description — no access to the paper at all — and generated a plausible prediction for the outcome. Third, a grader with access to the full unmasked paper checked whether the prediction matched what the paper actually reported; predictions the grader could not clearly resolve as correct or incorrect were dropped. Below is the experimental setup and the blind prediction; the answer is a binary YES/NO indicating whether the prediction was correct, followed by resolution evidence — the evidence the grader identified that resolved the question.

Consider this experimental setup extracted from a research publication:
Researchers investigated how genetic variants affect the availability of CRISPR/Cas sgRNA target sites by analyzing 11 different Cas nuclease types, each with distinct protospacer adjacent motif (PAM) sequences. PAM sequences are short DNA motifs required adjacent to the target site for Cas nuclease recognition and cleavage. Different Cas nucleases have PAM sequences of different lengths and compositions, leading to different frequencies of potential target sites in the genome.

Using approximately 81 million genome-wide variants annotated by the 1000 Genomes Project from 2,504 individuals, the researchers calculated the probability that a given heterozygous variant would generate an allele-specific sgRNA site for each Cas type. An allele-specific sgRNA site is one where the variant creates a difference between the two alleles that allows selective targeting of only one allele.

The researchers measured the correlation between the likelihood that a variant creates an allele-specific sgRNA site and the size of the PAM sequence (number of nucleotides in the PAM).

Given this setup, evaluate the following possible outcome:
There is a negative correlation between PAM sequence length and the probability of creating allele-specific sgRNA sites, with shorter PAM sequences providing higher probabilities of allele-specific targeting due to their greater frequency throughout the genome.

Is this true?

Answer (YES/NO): YES